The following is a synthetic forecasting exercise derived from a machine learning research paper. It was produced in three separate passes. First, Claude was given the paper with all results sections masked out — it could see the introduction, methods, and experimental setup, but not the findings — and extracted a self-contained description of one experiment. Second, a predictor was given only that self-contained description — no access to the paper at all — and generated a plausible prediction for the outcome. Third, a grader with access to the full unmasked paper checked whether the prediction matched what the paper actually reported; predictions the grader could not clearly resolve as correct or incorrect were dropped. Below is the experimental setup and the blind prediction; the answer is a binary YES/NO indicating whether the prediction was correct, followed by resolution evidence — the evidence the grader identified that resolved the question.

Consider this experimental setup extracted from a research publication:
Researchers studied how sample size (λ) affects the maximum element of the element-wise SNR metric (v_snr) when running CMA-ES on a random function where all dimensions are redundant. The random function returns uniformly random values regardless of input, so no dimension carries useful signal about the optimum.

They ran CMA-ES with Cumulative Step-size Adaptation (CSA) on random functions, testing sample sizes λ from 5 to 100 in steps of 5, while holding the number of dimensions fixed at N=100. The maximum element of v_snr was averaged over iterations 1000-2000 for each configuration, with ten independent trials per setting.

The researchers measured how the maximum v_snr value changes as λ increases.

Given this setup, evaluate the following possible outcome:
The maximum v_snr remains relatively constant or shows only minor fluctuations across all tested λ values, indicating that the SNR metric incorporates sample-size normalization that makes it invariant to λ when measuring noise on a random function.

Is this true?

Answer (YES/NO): NO